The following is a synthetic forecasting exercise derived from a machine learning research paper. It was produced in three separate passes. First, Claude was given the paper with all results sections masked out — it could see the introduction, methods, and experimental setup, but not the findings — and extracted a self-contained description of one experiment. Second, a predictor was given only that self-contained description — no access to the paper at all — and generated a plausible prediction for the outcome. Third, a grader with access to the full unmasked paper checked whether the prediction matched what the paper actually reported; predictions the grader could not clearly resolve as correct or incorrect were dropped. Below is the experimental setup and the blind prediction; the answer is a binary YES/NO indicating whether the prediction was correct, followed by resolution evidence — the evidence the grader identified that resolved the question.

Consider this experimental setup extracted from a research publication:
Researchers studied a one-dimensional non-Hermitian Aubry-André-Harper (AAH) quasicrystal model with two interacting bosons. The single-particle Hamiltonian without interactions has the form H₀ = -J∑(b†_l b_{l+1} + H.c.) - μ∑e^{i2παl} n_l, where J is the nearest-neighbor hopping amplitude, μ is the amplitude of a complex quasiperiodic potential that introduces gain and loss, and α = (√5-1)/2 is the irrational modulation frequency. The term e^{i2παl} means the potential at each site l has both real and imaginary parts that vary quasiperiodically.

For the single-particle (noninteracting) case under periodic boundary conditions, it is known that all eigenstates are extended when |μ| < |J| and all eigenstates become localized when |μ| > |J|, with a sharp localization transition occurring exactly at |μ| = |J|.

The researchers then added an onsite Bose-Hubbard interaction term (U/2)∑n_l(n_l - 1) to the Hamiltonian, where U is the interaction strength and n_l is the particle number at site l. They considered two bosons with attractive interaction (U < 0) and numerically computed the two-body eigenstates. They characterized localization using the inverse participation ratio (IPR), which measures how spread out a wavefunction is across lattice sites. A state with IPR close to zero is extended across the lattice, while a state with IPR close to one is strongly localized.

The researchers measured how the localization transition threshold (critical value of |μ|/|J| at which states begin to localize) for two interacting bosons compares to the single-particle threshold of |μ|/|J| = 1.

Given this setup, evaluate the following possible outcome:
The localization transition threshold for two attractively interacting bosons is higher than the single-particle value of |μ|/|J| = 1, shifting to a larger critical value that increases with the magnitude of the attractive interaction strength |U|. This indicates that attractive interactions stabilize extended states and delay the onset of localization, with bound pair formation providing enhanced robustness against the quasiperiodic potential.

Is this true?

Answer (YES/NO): NO